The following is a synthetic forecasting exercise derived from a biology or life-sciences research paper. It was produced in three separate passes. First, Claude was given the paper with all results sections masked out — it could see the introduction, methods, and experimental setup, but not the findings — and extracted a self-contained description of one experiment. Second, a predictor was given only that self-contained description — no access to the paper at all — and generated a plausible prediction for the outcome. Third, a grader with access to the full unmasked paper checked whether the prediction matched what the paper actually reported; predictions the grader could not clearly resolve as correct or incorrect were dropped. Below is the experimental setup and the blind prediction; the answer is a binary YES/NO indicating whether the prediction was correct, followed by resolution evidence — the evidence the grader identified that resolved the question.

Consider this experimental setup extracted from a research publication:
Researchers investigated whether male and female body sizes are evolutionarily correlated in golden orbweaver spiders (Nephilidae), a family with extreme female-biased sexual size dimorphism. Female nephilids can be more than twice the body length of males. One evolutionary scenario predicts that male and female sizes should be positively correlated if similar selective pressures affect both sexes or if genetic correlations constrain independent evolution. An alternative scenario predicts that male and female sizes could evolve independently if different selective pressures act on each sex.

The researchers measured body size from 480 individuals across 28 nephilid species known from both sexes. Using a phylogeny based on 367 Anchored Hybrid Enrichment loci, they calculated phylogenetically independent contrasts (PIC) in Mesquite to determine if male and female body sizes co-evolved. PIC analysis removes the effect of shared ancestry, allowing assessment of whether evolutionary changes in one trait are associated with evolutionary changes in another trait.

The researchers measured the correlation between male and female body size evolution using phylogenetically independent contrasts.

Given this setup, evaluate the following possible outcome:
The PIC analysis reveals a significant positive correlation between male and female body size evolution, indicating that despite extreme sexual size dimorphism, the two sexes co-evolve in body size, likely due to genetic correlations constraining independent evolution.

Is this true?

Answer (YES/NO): NO